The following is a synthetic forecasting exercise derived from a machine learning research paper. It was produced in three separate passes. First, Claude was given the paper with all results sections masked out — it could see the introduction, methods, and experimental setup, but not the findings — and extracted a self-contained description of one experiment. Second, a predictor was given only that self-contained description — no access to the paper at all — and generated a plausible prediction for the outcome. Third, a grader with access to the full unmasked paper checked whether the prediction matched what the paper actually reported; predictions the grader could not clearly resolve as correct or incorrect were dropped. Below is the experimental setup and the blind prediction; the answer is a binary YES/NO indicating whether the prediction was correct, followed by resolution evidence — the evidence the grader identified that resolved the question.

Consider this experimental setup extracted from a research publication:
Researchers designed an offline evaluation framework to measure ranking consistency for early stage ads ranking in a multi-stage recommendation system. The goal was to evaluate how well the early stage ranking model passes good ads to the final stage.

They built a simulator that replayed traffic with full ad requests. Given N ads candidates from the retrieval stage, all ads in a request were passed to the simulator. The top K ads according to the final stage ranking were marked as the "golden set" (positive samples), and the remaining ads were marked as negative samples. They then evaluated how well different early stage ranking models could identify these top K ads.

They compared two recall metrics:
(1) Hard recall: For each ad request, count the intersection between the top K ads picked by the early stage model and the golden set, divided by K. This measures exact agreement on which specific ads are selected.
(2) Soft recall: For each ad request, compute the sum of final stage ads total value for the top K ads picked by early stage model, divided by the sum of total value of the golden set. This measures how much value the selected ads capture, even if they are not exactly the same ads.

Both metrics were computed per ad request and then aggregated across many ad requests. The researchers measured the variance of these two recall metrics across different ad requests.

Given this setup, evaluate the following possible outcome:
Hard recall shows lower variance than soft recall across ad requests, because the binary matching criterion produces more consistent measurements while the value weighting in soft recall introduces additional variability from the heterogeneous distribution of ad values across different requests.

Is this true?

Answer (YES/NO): NO